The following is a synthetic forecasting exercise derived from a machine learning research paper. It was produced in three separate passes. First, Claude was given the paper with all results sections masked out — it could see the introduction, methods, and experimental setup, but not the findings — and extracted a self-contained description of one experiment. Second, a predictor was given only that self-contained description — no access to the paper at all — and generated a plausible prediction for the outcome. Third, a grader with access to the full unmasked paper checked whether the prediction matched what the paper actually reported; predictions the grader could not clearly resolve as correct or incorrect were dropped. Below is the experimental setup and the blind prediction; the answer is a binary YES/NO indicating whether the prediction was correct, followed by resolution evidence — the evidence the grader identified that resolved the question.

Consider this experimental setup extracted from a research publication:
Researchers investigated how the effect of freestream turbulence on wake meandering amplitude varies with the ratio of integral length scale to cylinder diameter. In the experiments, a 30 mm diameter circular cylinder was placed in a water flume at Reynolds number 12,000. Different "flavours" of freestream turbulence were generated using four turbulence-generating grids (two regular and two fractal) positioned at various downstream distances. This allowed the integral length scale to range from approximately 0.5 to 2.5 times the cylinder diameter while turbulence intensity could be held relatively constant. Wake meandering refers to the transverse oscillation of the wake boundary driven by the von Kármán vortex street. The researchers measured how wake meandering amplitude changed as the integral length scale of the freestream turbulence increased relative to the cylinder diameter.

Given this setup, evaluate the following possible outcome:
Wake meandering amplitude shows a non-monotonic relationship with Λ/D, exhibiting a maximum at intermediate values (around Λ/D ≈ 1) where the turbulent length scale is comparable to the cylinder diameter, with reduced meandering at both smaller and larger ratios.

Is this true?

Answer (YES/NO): NO